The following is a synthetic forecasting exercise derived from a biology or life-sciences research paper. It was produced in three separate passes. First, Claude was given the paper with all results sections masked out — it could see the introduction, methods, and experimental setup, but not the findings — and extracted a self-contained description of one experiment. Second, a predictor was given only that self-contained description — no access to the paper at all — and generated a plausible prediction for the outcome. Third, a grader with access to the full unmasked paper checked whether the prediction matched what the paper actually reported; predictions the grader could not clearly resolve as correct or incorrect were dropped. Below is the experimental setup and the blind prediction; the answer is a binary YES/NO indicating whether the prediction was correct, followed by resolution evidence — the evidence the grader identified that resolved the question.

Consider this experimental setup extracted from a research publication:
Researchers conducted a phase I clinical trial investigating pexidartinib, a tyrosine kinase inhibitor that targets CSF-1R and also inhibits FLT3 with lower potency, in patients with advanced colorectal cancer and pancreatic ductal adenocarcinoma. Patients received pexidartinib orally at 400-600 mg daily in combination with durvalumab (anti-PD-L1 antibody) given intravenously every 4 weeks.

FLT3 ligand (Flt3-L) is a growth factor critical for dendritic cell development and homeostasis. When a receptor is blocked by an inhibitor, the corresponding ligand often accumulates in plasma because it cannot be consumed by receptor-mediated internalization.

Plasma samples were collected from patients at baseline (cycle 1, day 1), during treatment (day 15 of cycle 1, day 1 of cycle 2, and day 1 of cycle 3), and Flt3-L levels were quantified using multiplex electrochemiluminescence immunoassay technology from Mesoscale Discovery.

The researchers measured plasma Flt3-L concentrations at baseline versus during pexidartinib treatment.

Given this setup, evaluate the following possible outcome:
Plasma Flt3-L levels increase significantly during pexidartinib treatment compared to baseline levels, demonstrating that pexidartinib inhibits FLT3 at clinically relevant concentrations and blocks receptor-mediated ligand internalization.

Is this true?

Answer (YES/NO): YES